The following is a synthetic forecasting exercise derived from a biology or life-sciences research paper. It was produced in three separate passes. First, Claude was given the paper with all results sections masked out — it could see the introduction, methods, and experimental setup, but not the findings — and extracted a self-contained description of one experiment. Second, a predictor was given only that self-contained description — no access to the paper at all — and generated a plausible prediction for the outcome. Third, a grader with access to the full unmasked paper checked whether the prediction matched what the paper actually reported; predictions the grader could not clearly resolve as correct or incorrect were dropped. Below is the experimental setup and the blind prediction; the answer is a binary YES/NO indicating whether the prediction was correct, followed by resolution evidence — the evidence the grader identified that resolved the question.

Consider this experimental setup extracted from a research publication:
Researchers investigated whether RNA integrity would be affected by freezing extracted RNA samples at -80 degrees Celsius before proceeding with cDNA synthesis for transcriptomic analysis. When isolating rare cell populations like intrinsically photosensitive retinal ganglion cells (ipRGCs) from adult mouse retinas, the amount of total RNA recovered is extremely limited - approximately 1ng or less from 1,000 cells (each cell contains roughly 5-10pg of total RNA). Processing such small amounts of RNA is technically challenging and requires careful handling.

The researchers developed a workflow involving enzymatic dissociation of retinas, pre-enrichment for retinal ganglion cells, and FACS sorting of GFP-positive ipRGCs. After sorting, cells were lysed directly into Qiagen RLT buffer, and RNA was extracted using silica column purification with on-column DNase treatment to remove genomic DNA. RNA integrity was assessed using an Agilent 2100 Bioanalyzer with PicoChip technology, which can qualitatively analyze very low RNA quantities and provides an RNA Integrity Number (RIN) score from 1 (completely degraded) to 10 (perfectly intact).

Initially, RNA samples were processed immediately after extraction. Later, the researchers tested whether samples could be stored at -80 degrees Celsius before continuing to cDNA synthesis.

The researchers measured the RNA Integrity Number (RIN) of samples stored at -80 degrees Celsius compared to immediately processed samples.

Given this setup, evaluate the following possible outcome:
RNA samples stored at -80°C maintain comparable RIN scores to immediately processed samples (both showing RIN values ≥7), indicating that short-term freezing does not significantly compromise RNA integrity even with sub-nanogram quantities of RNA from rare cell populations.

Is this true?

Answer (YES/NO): YES